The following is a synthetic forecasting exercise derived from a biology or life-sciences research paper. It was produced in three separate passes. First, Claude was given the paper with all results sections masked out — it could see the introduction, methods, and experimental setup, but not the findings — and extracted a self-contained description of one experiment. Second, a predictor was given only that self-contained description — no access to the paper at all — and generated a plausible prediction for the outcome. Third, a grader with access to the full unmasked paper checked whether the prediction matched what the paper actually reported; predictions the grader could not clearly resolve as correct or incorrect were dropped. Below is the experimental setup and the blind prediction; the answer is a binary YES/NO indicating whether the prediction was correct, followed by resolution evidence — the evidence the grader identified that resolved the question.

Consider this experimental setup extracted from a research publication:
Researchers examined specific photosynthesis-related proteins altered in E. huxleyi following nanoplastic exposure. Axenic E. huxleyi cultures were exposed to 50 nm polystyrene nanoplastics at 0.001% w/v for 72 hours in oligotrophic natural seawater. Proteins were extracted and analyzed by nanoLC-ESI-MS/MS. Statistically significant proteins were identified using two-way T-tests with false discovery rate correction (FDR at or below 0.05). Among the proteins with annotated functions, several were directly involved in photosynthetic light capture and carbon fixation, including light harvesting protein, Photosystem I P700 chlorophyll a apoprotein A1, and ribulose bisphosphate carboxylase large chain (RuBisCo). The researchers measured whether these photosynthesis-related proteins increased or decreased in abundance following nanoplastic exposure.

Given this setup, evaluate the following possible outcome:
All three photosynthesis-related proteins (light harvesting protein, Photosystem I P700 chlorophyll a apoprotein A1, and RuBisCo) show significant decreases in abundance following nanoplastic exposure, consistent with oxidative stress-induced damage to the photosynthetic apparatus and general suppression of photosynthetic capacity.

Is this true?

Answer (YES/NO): YES